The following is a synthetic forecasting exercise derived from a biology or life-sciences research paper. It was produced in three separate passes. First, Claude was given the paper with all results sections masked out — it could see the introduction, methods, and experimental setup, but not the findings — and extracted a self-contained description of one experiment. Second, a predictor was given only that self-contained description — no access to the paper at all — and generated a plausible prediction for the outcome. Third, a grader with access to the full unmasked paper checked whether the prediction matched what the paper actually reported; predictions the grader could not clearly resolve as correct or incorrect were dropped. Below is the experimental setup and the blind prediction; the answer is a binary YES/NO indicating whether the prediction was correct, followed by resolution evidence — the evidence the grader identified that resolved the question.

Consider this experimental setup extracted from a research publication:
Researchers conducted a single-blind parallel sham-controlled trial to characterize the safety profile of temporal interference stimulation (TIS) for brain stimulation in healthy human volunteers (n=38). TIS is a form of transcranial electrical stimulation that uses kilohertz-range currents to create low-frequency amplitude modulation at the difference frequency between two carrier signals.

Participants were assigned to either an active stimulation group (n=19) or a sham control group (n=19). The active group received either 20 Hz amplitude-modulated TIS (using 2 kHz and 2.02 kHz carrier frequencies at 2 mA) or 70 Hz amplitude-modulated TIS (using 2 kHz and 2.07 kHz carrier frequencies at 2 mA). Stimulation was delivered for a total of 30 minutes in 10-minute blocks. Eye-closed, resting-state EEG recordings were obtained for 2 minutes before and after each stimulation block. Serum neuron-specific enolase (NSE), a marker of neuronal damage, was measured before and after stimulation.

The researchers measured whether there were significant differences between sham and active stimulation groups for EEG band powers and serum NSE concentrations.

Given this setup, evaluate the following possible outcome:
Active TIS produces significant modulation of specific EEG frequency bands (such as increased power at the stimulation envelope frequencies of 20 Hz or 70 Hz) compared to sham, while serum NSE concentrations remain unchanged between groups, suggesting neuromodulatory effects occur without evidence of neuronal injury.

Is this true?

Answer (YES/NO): NO